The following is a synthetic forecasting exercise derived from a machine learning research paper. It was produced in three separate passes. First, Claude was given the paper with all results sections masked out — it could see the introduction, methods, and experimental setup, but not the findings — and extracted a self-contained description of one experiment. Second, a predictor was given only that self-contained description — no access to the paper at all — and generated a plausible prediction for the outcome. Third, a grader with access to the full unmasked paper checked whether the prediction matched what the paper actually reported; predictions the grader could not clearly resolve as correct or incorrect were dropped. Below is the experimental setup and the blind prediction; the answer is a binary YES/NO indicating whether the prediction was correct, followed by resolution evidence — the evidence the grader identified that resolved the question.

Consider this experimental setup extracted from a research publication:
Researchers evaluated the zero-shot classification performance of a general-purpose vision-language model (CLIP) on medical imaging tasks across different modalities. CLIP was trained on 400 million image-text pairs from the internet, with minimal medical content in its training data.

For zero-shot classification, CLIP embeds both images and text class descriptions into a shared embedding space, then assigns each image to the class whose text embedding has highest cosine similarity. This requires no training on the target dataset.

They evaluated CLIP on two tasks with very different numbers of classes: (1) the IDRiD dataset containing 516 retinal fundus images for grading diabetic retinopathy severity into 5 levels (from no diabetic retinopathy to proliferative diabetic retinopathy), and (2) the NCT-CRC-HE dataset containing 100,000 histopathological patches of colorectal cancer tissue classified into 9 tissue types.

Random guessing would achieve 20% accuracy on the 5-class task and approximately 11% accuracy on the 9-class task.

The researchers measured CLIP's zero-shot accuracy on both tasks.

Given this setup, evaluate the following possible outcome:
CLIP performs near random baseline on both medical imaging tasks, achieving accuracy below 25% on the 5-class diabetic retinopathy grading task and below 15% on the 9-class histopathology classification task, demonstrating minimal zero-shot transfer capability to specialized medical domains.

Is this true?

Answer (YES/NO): NO